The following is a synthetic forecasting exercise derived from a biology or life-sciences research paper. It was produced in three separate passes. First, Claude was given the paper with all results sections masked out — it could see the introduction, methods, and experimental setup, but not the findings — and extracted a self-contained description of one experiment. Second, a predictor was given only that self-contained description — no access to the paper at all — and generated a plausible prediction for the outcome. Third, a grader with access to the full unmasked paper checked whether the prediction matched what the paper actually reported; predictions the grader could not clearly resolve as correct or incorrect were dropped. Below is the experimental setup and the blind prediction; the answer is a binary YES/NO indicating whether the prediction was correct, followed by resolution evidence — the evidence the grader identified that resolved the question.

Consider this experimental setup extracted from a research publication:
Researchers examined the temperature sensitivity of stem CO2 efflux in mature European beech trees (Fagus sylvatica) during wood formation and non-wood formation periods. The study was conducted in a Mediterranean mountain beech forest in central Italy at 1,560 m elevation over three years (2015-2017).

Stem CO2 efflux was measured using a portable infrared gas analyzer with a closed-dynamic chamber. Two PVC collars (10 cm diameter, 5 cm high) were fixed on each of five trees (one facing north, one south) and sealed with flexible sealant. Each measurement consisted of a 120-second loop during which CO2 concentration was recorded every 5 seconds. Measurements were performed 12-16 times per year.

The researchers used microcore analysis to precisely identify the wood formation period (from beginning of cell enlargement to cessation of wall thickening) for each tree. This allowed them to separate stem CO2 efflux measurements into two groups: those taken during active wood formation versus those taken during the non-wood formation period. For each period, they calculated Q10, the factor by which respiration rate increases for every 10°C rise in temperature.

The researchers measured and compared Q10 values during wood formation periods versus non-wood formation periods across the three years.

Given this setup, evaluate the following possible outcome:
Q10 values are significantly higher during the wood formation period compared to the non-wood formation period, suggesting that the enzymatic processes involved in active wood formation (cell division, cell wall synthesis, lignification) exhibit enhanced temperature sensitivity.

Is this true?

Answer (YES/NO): YES